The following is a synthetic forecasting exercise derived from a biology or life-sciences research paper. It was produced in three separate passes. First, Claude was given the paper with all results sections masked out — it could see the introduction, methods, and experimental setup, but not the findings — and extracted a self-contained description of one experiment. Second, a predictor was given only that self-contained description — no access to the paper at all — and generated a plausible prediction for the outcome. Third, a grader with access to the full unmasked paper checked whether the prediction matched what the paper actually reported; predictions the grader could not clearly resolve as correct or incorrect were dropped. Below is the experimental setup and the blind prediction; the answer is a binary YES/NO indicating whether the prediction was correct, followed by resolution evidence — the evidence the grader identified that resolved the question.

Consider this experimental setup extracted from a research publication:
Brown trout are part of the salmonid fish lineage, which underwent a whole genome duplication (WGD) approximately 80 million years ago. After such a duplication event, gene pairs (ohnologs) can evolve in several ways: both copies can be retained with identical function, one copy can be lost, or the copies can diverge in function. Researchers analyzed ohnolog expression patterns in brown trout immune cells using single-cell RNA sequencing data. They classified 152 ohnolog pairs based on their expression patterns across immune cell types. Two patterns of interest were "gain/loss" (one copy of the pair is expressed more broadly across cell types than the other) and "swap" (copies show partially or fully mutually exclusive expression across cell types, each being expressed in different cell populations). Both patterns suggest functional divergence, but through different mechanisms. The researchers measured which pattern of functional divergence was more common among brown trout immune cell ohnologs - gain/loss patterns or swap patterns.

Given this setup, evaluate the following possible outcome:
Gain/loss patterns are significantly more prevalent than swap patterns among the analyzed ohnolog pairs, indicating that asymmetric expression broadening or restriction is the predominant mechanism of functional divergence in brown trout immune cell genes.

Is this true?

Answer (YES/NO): YES